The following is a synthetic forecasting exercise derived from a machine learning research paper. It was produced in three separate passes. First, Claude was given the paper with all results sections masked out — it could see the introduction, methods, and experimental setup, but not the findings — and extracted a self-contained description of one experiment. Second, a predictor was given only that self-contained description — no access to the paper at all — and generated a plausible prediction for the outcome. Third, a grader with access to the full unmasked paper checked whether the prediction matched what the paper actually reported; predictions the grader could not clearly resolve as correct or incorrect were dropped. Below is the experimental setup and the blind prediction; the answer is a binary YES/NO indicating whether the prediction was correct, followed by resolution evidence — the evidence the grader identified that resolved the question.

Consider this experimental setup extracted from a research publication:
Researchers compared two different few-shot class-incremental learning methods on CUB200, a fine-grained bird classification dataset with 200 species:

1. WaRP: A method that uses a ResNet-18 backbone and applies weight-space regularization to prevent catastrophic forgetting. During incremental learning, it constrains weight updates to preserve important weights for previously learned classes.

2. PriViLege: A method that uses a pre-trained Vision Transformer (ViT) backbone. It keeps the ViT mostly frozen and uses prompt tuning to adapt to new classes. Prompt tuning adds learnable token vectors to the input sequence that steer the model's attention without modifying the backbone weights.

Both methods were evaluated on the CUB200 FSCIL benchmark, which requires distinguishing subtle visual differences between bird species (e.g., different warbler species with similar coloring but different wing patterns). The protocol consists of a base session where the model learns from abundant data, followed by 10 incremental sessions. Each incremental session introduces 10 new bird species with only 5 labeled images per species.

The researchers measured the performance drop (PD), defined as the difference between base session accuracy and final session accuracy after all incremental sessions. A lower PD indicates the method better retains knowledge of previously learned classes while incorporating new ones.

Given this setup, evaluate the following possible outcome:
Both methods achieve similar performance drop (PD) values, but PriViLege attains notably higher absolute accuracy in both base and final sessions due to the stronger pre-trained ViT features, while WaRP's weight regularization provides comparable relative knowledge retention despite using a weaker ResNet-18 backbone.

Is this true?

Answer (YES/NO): NO